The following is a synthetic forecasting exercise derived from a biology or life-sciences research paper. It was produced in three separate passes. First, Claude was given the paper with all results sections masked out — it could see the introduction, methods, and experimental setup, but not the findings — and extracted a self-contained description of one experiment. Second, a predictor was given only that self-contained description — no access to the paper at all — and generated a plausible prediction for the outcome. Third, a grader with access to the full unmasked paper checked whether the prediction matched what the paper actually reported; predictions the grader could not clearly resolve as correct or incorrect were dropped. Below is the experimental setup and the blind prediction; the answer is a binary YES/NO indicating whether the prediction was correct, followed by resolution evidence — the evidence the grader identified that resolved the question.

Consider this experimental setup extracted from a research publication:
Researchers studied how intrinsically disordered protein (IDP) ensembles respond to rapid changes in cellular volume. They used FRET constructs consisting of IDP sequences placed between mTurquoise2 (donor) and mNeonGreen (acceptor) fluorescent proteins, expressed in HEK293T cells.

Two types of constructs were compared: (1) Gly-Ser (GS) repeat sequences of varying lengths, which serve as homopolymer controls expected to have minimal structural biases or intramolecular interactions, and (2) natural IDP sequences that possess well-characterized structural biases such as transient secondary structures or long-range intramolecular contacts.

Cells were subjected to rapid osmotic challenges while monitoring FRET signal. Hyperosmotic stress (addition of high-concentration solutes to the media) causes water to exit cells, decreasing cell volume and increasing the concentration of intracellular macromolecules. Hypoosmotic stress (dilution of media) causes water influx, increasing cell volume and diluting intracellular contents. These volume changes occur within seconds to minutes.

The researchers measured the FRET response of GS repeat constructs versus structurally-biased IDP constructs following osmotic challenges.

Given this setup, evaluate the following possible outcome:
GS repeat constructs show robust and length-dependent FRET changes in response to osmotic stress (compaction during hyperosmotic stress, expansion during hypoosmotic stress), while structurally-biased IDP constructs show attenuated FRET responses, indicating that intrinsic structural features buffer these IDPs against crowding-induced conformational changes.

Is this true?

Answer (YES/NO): NO